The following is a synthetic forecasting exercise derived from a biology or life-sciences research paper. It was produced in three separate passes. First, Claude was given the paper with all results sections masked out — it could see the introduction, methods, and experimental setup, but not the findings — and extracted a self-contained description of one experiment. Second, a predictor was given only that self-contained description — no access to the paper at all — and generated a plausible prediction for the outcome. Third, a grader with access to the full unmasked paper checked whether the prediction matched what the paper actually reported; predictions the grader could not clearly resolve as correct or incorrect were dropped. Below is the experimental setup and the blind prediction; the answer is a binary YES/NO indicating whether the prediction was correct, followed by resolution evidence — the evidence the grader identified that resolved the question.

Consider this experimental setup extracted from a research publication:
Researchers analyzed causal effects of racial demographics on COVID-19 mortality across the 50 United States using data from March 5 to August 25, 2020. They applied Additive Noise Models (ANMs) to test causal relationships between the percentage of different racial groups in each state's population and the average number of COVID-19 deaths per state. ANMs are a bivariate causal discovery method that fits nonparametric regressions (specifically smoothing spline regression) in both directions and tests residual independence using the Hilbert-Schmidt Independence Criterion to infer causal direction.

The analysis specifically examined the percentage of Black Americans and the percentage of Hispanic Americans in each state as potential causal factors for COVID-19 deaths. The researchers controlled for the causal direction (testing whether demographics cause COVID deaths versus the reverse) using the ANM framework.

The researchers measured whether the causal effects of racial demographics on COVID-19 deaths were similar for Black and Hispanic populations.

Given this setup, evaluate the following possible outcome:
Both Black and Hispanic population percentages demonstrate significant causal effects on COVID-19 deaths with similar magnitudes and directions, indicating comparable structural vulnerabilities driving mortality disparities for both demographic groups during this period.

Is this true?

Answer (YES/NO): NO